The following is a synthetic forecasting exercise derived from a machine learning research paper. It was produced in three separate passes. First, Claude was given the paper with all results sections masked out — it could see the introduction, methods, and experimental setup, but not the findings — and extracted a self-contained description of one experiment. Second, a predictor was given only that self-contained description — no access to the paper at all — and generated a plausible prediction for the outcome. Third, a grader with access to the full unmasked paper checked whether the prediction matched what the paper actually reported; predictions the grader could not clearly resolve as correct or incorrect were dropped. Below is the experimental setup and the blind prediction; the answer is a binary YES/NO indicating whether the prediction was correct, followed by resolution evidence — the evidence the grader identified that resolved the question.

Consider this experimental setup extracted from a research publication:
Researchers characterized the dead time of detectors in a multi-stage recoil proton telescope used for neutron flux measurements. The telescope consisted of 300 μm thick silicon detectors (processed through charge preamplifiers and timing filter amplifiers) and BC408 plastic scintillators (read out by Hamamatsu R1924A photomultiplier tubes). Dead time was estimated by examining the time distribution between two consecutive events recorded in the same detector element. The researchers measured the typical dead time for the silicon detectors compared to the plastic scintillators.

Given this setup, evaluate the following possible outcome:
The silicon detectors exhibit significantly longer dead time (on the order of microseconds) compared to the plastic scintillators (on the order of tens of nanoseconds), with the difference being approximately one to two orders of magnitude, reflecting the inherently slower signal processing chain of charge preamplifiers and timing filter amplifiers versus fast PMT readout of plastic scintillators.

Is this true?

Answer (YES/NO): NO